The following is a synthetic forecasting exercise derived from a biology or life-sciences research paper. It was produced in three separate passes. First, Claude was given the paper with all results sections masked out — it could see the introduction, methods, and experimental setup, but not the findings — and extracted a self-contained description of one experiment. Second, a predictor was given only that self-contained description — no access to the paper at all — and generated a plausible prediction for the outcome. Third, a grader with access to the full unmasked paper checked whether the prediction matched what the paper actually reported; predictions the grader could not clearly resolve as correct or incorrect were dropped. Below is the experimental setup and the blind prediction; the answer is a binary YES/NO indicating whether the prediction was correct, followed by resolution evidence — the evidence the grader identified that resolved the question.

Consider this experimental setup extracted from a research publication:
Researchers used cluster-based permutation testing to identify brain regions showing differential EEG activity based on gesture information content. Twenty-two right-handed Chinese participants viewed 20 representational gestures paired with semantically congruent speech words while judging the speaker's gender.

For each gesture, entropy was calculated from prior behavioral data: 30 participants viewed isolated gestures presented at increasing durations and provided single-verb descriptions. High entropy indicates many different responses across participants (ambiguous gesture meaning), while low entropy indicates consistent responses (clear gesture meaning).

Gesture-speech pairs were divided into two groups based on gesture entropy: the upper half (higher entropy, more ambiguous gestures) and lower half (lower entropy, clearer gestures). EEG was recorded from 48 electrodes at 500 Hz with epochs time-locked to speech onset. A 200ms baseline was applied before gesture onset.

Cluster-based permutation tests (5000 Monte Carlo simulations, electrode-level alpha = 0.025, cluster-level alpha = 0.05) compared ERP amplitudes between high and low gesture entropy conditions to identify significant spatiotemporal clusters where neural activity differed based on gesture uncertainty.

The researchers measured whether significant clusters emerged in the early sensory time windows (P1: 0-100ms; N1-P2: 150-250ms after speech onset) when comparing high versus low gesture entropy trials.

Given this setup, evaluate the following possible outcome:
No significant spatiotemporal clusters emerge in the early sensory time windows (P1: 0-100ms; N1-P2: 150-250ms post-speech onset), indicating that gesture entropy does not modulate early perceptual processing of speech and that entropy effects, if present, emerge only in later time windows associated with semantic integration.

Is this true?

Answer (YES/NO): NO